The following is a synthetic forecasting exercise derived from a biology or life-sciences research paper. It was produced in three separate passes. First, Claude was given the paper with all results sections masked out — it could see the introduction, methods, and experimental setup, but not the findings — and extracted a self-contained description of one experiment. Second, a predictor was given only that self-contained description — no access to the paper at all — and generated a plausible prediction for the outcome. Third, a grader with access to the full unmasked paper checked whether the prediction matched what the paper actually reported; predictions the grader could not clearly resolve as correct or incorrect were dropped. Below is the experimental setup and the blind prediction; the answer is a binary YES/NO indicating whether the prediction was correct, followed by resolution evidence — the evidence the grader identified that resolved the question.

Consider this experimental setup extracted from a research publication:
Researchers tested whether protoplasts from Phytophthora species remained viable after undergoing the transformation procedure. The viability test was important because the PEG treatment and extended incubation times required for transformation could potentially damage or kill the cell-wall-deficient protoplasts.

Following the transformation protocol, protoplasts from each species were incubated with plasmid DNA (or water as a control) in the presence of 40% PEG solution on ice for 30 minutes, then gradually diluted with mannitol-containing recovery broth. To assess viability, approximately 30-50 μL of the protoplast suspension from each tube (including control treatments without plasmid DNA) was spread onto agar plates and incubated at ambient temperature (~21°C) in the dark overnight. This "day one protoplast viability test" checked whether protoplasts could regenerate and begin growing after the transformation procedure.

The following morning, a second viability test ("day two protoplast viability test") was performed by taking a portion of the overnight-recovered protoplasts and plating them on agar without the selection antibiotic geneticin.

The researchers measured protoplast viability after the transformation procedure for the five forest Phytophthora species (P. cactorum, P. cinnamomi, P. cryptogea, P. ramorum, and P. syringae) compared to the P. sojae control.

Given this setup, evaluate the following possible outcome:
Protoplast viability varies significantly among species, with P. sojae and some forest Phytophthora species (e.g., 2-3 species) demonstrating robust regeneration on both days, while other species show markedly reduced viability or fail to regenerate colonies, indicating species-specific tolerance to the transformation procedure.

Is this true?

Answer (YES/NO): NO